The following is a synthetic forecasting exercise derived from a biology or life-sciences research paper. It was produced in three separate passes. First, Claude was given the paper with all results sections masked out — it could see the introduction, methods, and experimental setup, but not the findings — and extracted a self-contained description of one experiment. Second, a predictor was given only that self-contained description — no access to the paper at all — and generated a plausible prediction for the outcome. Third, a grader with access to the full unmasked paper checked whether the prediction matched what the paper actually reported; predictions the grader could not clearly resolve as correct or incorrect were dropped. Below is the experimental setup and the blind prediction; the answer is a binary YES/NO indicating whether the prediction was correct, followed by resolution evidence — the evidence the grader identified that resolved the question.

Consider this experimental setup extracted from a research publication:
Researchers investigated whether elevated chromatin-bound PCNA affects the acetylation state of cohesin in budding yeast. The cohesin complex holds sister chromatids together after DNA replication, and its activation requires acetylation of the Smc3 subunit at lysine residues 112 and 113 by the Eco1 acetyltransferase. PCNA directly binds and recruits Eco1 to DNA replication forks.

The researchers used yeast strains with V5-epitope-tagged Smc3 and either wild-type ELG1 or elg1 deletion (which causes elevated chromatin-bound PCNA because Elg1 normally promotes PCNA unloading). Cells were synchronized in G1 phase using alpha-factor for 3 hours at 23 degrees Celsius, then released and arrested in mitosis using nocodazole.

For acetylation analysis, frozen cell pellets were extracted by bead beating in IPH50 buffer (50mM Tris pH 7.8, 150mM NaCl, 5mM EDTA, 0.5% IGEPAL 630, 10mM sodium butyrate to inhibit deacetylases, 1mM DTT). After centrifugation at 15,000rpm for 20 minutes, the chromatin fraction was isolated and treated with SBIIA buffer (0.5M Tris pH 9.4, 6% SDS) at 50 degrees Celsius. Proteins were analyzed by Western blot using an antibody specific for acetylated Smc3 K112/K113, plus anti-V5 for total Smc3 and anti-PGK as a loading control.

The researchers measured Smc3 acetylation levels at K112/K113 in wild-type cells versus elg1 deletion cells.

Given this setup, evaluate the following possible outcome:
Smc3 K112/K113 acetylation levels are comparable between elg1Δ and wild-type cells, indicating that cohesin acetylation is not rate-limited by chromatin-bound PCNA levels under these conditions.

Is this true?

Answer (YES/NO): YES